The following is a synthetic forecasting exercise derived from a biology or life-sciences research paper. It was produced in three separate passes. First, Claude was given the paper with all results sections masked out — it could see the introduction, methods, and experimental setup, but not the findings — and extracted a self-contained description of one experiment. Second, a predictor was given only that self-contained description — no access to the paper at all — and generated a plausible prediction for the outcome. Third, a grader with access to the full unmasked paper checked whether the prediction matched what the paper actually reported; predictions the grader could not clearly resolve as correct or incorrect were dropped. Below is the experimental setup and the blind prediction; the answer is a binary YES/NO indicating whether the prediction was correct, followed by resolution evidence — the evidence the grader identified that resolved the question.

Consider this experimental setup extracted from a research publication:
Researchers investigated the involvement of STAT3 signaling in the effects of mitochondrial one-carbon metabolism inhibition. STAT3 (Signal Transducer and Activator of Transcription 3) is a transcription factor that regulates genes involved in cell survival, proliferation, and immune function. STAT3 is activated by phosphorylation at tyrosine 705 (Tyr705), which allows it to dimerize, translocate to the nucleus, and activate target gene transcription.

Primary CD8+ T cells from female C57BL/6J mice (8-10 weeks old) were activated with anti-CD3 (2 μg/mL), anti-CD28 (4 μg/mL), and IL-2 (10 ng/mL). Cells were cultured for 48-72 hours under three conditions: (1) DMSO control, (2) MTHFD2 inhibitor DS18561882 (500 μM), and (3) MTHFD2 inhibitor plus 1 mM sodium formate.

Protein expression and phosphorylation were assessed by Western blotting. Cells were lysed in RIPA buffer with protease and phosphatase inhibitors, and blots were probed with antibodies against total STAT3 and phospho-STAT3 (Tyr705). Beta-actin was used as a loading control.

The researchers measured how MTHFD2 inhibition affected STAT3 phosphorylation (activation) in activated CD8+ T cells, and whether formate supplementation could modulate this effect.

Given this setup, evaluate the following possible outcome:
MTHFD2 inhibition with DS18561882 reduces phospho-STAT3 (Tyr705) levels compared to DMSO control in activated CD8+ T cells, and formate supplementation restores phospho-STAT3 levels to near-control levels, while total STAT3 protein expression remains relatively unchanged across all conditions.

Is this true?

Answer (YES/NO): NO